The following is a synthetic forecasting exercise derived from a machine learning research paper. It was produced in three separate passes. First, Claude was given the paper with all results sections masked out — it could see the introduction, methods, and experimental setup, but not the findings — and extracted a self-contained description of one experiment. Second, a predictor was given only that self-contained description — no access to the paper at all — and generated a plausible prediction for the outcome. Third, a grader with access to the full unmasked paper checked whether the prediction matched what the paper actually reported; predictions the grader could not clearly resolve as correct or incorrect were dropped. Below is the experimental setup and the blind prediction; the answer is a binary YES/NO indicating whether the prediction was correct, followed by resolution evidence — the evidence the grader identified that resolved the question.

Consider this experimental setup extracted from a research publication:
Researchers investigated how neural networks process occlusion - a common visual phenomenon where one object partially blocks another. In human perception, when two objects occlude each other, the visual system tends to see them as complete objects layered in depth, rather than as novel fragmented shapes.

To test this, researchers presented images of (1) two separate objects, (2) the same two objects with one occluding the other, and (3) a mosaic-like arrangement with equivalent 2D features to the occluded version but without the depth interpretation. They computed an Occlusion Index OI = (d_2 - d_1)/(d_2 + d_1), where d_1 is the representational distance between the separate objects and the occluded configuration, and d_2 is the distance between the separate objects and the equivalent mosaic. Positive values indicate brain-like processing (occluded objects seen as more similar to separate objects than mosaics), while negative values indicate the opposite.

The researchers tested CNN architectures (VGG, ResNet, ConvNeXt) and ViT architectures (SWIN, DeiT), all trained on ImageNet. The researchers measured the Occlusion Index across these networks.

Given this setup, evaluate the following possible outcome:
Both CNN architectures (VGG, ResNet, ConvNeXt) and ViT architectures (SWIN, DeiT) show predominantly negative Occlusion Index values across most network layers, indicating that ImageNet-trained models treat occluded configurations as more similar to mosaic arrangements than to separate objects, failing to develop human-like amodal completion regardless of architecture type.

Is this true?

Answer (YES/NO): NO